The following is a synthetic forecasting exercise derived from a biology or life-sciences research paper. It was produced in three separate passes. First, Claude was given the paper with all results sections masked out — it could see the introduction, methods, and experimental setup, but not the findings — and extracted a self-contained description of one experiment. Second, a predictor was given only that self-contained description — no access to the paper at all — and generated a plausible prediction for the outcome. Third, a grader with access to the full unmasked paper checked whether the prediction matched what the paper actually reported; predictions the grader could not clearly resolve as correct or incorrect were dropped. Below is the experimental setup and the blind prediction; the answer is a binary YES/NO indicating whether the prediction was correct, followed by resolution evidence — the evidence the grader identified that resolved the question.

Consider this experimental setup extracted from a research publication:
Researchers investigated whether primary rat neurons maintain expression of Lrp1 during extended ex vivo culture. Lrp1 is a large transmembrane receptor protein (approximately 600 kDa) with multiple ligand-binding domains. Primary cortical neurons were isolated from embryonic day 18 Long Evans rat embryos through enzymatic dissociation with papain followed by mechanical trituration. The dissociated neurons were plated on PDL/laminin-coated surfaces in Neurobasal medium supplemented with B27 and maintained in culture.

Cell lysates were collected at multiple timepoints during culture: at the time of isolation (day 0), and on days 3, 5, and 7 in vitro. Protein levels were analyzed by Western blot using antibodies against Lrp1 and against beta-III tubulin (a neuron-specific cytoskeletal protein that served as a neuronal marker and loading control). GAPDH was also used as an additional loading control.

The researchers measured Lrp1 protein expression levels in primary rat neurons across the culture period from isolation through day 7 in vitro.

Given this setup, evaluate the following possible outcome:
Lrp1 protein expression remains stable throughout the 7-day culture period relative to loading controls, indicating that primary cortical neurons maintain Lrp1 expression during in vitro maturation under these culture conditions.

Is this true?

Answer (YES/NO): YES